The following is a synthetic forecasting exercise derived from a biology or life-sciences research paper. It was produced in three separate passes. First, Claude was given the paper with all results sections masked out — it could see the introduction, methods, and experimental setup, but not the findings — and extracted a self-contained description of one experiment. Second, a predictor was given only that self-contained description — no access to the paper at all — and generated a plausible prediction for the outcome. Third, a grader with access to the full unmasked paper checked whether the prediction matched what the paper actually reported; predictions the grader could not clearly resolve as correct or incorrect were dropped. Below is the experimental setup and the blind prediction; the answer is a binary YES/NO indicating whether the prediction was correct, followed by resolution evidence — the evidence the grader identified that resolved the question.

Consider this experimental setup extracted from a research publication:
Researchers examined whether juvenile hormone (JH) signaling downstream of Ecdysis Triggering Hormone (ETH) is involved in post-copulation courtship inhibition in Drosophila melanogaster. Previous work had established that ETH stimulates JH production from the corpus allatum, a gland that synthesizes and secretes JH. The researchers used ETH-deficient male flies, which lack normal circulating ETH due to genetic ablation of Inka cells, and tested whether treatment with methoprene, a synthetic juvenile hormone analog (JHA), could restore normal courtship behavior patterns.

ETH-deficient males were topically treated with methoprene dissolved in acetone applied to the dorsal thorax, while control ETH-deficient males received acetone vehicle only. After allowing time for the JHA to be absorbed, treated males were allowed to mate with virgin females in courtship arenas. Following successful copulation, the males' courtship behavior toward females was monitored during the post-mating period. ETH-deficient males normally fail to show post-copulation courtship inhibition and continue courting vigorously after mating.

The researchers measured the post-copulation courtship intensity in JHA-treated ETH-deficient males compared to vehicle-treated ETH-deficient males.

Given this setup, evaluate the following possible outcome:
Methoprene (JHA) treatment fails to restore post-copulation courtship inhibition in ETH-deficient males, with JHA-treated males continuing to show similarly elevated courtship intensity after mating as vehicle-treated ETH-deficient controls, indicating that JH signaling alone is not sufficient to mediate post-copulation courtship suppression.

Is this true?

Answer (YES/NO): NO